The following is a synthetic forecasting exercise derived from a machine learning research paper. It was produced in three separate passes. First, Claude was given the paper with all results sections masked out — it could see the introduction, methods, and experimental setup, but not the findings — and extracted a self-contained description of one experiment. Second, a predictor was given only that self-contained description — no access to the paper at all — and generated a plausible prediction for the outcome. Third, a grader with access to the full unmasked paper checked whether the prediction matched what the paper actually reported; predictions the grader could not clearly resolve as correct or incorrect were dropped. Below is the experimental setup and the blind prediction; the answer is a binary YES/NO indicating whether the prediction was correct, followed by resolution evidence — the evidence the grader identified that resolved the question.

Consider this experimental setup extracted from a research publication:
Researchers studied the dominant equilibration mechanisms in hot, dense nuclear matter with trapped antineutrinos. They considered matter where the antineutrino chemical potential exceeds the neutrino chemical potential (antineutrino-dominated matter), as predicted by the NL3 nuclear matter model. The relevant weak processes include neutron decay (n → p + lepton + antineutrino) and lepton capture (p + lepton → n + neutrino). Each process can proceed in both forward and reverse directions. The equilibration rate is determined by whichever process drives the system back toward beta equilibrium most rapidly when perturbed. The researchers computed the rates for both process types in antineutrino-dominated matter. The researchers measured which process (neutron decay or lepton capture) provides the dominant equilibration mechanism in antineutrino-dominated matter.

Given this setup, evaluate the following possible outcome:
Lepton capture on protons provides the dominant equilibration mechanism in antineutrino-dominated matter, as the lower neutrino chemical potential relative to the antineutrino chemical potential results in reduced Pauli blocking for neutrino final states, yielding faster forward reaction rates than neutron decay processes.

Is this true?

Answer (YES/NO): NO